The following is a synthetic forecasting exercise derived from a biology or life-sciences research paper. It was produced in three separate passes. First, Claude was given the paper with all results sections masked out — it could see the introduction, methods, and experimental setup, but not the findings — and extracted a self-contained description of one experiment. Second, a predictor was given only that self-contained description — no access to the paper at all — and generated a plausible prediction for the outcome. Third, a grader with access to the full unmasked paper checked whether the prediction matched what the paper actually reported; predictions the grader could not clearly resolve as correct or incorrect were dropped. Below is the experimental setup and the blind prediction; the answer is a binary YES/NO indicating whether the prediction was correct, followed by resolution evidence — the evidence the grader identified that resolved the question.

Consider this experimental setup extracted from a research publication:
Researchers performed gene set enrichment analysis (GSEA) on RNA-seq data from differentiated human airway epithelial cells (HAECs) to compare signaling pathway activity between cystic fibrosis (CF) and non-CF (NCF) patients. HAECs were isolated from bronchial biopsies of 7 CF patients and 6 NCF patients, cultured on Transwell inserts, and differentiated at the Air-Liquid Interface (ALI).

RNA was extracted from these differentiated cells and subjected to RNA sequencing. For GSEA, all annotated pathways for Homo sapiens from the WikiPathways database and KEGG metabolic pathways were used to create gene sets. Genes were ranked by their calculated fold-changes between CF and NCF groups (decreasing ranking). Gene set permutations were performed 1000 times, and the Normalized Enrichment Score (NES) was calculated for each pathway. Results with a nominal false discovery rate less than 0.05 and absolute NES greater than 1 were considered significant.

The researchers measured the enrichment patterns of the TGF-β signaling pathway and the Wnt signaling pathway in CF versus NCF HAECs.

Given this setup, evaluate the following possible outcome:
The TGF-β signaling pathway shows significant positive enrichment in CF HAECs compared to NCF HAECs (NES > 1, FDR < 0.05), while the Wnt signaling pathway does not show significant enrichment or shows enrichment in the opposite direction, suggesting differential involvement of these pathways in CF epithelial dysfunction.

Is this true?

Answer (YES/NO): NO